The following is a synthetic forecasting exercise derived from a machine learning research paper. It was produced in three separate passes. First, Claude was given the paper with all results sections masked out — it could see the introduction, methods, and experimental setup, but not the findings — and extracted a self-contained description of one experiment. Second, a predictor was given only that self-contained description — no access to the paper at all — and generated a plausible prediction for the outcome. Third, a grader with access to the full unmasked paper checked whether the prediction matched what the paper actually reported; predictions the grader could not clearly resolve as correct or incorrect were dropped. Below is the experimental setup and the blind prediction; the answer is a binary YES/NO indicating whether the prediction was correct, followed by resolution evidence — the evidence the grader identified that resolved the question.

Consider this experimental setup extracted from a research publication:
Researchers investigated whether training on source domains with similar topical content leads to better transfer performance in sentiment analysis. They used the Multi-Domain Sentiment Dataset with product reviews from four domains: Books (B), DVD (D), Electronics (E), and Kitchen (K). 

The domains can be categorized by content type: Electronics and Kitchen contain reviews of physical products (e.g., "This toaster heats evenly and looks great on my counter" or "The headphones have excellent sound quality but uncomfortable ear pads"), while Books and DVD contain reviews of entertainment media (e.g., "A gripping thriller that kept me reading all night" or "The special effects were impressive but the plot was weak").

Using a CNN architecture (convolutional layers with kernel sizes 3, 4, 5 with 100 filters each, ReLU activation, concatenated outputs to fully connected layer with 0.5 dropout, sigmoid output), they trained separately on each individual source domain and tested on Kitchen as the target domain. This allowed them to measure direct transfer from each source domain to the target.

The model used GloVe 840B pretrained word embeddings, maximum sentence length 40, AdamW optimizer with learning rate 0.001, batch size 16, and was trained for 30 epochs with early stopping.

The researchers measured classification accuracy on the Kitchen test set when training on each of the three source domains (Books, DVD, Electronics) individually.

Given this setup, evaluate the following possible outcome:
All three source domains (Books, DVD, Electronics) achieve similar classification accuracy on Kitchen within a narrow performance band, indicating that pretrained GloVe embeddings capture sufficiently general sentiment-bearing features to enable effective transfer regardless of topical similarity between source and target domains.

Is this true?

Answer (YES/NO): NO